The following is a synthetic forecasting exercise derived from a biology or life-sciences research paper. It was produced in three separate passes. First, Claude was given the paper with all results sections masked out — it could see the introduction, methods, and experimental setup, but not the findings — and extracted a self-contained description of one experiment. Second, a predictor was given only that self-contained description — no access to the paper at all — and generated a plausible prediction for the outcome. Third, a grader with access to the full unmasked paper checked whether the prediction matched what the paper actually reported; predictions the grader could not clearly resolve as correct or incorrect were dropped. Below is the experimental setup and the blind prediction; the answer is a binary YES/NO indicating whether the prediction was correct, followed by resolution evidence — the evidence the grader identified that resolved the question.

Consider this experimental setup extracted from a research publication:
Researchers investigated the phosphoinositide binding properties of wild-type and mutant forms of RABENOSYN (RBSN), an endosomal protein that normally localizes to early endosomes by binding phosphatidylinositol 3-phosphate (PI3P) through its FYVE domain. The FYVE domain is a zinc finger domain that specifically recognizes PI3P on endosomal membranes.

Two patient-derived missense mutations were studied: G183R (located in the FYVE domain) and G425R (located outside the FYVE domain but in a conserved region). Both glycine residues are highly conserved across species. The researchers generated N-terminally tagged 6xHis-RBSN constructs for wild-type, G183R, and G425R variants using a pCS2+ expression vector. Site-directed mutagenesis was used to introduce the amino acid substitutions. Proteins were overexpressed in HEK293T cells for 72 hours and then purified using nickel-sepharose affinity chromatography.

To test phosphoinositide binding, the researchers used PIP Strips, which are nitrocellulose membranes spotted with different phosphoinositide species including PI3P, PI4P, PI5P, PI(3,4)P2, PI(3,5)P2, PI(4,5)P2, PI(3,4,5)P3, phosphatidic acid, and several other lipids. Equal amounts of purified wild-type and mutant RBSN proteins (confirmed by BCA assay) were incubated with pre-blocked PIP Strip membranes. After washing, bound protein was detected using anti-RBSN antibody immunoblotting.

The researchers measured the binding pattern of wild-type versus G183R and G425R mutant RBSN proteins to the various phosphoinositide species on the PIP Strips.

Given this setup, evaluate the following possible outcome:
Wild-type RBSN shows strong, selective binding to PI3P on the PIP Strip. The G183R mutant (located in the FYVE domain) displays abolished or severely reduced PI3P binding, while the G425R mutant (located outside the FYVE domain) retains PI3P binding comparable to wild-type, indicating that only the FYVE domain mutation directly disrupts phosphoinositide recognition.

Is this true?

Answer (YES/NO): YES